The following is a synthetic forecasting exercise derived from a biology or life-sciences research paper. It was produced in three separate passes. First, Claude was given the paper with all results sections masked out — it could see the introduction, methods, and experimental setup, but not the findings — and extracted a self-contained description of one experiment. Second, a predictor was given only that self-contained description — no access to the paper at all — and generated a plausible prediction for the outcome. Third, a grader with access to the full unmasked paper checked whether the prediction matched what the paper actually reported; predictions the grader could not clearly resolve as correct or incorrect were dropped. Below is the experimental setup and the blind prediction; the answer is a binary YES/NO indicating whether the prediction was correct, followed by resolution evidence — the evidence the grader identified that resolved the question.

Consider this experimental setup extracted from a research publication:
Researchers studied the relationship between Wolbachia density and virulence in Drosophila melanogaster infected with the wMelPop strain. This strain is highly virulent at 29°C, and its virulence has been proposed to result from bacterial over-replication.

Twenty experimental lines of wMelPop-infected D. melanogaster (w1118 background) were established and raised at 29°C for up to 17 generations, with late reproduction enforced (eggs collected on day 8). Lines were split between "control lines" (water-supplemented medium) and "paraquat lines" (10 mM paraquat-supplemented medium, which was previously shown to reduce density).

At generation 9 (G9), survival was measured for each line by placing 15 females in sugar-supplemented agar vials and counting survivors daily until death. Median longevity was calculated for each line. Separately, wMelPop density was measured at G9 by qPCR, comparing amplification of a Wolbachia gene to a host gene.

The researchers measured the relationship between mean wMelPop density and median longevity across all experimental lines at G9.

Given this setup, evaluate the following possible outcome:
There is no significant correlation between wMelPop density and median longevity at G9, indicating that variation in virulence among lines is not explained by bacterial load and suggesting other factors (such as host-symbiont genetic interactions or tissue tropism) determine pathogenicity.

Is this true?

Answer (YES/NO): NO